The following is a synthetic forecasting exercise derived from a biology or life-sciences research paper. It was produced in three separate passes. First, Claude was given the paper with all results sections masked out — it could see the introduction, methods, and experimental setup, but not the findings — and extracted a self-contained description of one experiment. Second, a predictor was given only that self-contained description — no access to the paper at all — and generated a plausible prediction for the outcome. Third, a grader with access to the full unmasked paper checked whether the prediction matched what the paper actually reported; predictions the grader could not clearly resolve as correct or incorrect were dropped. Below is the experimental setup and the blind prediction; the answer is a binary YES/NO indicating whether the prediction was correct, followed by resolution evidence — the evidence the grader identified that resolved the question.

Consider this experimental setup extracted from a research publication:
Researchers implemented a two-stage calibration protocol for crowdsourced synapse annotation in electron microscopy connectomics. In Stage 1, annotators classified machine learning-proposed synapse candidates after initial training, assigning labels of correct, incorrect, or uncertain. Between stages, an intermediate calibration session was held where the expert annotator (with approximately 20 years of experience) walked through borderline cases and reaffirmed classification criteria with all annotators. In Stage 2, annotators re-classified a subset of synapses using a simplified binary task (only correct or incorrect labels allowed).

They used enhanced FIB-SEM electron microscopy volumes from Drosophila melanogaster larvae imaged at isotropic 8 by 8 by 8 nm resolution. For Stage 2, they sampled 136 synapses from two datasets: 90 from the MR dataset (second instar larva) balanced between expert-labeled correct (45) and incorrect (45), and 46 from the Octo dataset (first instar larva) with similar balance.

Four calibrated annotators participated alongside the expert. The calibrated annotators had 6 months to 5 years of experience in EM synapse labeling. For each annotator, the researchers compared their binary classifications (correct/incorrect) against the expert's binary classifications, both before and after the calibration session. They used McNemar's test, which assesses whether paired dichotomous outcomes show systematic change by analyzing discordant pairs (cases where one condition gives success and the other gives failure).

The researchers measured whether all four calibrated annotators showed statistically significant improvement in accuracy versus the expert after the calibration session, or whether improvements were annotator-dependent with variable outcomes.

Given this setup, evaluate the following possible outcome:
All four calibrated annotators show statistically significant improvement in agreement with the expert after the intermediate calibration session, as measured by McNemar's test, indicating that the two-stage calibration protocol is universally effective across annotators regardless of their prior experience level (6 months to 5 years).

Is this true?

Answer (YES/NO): YES